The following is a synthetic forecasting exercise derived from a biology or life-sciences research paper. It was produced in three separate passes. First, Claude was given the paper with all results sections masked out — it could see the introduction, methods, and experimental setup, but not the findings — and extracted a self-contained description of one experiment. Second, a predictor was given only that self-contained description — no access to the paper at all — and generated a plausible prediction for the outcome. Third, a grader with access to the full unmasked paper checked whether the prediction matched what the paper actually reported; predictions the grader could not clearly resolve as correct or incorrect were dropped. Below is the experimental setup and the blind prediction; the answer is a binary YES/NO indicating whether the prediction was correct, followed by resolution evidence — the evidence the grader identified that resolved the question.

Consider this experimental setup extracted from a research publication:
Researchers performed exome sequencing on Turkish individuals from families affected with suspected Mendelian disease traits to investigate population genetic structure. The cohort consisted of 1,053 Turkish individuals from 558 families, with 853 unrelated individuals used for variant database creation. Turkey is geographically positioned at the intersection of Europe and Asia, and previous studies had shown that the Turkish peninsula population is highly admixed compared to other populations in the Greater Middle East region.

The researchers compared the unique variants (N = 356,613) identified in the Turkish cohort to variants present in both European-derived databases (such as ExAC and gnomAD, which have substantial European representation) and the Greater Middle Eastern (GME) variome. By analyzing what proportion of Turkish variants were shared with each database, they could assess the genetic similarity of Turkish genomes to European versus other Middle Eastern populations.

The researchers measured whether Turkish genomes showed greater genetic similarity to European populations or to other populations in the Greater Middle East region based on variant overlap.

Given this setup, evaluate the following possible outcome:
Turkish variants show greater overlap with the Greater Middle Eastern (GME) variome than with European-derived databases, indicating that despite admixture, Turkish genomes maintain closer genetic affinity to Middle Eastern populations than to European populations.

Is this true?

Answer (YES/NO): NO